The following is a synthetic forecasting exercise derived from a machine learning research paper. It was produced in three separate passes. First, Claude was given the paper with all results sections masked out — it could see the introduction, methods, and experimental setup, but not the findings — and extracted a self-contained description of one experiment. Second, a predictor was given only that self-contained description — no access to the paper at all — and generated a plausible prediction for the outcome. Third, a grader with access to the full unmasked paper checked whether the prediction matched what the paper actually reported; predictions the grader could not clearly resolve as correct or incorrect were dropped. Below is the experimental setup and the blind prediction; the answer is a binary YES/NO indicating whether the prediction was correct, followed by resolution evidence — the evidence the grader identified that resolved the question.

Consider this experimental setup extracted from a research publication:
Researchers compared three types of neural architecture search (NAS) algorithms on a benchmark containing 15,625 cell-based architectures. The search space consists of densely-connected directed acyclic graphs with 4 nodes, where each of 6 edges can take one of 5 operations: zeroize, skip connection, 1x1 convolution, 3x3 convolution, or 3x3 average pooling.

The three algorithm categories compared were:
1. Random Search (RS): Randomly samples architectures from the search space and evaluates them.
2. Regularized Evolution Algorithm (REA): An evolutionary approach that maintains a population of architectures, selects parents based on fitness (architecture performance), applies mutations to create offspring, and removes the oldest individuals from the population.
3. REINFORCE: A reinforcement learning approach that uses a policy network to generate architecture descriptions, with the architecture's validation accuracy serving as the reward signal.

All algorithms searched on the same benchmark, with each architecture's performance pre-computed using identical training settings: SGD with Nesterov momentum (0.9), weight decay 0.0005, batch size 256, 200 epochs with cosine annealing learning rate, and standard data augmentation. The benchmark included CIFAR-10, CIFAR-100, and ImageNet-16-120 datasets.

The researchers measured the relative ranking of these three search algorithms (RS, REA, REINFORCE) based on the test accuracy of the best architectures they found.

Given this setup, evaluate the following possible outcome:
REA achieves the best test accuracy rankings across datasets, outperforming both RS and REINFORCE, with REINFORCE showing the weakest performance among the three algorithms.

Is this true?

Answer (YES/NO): NO